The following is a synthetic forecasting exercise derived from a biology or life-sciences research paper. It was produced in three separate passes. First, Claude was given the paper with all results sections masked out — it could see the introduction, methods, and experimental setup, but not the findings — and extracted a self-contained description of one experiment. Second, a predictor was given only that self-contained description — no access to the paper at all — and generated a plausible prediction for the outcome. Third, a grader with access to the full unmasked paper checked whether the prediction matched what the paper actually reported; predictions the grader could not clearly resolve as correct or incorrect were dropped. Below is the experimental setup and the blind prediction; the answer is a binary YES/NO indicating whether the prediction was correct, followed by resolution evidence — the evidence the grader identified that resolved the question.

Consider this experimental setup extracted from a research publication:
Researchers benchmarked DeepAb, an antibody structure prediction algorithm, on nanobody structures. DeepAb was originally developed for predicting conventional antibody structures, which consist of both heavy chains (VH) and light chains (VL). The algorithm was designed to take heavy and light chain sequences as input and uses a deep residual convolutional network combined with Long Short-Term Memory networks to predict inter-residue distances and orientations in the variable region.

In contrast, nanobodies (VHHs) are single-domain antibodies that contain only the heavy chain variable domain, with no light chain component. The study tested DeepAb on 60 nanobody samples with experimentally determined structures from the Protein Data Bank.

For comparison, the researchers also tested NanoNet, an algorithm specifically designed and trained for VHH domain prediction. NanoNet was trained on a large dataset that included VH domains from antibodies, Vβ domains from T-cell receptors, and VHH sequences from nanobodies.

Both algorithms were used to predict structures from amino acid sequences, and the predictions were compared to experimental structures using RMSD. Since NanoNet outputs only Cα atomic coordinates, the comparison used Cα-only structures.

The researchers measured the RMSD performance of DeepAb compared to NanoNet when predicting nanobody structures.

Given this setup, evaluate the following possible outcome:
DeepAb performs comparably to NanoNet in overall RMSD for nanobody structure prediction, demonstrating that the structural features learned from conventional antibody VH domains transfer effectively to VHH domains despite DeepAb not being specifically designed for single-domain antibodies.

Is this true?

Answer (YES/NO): NO